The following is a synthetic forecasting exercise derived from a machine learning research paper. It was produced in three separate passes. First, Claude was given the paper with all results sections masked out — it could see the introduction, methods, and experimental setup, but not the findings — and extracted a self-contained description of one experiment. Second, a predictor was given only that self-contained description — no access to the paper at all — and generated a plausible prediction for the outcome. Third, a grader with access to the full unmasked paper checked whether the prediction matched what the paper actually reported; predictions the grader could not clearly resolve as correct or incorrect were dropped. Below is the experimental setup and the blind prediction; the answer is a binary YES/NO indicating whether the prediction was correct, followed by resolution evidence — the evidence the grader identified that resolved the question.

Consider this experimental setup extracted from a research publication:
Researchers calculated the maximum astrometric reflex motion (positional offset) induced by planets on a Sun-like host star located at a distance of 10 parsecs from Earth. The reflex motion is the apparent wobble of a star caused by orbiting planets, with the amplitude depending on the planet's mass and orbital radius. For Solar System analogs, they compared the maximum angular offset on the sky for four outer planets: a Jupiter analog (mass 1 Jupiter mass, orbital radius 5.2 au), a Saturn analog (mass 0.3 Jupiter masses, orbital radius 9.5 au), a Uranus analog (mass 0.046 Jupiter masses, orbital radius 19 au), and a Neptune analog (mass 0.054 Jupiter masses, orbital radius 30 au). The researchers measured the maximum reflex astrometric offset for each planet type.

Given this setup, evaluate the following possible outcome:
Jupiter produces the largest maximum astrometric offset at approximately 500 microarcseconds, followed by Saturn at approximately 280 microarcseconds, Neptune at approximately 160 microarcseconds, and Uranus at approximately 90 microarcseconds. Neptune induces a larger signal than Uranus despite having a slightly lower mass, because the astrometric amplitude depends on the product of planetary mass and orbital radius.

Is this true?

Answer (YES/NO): NO